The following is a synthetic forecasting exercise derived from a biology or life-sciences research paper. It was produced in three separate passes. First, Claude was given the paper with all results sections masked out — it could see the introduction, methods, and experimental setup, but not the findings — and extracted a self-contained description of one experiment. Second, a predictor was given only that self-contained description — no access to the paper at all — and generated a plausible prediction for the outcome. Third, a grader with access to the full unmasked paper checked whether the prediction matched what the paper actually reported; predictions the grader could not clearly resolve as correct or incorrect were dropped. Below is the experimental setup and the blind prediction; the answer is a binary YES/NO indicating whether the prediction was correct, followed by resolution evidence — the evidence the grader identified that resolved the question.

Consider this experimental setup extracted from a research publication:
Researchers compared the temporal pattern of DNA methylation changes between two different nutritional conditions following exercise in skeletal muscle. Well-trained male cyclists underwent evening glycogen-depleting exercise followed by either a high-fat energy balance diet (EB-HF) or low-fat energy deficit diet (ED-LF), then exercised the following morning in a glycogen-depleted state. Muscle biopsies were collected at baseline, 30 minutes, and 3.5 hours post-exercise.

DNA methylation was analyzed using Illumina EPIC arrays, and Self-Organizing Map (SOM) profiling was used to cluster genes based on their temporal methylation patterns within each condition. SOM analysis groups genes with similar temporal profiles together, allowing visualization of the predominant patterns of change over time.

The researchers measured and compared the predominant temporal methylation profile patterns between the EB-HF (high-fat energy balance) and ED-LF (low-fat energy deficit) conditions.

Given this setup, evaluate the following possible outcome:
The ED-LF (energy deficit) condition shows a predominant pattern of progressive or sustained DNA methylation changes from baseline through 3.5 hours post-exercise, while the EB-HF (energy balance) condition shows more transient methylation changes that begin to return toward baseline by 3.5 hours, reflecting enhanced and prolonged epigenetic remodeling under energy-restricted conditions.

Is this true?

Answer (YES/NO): NO